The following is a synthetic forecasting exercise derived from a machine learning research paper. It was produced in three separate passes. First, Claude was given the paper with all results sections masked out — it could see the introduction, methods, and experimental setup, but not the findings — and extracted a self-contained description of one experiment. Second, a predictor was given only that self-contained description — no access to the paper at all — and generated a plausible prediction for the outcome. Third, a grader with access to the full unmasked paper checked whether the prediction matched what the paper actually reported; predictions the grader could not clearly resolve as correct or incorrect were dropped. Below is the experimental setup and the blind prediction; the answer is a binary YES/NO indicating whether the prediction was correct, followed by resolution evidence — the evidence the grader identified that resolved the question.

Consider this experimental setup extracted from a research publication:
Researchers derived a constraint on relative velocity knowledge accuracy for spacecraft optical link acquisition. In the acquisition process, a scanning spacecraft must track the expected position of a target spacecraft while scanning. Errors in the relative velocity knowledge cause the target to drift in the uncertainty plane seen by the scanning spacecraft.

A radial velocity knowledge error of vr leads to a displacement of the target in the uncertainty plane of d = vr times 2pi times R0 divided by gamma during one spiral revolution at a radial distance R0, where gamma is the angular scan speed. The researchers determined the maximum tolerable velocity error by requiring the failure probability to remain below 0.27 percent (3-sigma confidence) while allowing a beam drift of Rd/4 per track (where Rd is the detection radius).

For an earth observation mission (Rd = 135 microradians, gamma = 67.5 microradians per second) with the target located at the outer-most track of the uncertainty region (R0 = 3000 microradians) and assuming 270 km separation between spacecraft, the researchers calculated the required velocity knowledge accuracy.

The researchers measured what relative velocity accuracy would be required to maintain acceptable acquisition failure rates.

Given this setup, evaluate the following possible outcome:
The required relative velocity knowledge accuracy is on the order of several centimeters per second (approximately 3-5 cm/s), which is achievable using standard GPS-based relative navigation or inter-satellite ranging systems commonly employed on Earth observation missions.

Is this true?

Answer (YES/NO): NO